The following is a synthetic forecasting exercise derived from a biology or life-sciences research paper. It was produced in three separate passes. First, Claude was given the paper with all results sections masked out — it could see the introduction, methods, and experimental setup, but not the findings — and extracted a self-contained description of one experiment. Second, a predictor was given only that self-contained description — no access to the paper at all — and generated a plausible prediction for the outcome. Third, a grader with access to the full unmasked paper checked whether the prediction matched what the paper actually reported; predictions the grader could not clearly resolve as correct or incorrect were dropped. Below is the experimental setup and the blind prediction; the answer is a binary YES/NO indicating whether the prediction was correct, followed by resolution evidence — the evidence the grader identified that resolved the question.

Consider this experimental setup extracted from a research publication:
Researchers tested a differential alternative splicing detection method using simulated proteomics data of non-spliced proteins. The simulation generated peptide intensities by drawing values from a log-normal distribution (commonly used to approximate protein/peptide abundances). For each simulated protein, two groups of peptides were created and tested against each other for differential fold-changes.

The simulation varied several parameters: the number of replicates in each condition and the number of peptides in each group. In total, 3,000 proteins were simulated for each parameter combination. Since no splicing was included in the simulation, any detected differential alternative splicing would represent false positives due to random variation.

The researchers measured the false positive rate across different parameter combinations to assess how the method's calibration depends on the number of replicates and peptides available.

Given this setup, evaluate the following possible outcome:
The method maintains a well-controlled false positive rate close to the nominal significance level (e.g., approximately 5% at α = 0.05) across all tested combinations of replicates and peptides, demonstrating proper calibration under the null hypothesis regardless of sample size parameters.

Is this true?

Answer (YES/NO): YES